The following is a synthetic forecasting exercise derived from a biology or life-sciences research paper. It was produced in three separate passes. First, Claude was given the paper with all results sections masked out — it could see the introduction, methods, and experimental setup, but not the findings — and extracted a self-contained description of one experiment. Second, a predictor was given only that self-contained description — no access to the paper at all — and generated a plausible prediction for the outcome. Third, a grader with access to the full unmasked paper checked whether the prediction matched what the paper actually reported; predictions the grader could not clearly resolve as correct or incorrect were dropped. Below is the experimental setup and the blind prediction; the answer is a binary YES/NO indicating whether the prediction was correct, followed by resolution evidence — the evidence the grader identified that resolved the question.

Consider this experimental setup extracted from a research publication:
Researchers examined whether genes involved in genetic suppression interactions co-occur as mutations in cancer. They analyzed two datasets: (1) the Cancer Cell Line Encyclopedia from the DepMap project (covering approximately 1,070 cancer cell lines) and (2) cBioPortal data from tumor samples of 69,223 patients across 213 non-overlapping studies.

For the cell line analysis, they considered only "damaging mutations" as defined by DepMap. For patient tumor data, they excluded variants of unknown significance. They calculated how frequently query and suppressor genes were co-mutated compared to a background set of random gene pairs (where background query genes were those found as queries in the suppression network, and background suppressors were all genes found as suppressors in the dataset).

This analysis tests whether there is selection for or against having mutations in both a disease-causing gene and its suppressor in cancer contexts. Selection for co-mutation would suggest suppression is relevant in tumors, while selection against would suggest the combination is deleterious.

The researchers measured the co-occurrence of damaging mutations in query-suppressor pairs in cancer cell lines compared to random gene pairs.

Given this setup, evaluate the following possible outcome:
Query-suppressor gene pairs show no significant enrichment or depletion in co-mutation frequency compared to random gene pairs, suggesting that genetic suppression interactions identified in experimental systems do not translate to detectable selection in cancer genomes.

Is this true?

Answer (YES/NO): NO